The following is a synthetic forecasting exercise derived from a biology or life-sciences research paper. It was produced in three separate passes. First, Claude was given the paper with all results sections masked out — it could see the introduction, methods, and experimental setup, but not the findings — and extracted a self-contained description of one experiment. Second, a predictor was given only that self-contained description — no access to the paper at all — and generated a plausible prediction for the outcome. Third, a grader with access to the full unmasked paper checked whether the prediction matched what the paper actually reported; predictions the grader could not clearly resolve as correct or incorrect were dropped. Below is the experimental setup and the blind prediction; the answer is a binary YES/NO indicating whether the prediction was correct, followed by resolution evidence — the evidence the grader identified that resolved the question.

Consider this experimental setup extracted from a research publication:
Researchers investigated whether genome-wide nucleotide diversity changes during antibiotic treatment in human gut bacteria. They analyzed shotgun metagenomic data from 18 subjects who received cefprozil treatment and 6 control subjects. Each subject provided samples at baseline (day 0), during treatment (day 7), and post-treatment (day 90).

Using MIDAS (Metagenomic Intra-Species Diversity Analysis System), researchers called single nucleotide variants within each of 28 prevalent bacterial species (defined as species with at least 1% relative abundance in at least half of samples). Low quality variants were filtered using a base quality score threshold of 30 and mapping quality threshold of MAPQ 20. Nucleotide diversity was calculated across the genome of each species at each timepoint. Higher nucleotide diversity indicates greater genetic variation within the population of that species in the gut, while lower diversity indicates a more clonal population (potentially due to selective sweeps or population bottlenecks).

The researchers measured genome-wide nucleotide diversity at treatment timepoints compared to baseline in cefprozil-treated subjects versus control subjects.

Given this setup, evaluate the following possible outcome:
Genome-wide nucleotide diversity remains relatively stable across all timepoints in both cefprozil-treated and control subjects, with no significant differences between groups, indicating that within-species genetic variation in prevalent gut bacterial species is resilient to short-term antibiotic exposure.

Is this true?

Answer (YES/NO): NO